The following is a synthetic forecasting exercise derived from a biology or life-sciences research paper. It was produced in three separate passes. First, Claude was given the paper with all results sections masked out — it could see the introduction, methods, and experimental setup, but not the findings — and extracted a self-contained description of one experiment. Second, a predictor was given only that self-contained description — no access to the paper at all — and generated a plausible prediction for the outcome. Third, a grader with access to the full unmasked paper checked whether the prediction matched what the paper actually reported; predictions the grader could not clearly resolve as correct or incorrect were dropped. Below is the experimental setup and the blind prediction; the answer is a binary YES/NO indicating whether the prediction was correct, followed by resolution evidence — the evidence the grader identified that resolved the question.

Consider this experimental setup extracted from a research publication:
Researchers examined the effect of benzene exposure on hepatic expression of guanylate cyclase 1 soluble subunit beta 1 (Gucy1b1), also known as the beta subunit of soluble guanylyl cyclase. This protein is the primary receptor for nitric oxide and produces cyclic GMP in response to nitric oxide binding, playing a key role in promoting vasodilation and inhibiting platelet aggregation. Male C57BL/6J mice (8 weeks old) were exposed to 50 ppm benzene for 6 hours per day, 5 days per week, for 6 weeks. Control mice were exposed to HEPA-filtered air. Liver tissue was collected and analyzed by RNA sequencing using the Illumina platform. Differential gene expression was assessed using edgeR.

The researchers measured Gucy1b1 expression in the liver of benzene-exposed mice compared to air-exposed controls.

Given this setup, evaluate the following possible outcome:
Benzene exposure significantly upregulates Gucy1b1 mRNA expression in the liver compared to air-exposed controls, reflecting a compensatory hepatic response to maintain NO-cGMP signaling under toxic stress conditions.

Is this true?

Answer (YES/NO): YES